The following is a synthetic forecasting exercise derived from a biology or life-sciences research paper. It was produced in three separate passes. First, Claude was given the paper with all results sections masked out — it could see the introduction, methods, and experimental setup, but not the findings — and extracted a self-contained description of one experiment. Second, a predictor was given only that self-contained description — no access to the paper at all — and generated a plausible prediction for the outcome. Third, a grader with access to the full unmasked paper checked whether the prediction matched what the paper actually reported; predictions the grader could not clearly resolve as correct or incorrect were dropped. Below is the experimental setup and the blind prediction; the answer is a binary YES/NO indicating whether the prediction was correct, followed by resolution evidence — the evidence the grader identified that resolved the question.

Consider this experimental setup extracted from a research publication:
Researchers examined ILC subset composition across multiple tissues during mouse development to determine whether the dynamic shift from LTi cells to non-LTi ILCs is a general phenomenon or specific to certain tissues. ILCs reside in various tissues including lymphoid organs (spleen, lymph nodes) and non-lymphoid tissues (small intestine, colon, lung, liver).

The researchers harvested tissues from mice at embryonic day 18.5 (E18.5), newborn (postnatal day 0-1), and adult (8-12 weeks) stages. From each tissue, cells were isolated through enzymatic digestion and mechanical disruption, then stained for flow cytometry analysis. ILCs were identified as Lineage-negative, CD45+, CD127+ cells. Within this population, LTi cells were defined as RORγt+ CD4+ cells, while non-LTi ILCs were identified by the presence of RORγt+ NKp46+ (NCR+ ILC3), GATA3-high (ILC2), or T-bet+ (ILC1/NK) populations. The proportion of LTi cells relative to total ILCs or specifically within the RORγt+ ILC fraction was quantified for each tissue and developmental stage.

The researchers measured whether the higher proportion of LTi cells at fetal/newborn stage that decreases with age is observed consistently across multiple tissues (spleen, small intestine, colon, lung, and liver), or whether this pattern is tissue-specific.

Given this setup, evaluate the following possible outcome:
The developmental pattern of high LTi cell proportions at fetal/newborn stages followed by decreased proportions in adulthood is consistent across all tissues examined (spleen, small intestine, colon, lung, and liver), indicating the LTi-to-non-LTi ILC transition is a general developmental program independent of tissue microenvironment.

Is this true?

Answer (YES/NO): YES